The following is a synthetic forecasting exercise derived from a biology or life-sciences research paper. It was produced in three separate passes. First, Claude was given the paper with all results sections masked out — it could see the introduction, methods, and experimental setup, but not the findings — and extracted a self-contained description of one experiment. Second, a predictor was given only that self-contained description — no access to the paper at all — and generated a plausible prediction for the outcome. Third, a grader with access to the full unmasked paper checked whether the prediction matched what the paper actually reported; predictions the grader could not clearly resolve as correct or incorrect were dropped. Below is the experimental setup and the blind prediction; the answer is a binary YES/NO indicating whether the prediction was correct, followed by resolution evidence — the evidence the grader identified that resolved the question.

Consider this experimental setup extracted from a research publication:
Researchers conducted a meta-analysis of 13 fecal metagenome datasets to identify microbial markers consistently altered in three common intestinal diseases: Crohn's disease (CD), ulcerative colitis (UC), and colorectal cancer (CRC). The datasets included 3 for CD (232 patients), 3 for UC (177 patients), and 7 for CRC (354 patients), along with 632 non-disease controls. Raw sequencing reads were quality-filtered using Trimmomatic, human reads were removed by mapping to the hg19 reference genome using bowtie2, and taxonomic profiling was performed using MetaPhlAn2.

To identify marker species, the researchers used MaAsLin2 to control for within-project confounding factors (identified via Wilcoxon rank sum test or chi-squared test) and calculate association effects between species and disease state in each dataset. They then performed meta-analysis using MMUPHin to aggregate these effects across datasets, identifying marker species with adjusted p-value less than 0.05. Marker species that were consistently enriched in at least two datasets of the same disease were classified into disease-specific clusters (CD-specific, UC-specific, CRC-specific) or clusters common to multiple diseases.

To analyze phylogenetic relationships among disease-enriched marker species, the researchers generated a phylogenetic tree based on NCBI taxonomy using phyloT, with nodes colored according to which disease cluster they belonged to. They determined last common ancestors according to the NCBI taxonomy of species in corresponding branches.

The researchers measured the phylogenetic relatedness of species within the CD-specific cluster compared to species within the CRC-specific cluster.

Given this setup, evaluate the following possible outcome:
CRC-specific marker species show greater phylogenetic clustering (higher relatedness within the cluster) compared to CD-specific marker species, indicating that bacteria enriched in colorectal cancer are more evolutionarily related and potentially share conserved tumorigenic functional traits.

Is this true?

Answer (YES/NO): NO